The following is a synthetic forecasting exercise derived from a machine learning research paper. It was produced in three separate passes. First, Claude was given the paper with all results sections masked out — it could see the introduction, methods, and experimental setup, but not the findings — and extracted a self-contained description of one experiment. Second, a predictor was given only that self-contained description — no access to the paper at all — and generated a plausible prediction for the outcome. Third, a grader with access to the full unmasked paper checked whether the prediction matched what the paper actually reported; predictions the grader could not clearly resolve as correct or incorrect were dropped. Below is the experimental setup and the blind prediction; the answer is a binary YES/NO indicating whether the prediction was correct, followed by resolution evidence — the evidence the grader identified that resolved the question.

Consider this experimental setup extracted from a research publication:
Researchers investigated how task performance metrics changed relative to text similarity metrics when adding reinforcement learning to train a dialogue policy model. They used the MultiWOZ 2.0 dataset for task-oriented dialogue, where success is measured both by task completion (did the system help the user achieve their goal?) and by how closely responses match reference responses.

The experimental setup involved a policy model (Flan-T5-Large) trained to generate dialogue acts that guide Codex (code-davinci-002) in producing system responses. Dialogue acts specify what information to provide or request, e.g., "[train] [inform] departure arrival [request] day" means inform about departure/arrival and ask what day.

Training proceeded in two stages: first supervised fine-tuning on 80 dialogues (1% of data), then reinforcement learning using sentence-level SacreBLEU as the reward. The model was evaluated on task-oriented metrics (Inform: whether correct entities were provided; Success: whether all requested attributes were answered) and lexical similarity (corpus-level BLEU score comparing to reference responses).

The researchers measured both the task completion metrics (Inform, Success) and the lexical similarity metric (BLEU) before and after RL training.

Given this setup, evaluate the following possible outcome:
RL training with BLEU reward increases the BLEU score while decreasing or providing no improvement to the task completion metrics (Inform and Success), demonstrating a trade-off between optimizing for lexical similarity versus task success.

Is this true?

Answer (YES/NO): NO